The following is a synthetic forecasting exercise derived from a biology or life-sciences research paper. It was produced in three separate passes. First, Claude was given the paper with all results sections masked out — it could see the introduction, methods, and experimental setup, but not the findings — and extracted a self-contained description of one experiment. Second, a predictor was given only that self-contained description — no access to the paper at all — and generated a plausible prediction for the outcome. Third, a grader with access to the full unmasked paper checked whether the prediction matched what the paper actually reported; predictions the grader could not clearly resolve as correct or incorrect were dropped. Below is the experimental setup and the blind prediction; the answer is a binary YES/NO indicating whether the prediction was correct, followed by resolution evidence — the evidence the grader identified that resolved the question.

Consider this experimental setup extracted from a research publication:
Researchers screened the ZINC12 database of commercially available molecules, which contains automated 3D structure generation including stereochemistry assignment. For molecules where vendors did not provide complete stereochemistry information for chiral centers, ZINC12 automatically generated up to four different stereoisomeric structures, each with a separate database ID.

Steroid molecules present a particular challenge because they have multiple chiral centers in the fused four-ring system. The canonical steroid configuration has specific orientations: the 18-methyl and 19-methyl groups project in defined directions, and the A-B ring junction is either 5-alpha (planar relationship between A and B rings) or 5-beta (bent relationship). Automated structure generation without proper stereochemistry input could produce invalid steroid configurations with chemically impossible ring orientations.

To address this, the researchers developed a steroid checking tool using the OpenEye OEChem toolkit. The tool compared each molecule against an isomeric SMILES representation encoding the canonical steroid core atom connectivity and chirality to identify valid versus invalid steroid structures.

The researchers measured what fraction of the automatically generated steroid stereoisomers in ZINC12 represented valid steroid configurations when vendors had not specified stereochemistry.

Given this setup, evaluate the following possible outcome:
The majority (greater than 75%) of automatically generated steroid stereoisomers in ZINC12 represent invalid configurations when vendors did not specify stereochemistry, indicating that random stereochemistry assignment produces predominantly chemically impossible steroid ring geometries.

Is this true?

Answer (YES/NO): NO